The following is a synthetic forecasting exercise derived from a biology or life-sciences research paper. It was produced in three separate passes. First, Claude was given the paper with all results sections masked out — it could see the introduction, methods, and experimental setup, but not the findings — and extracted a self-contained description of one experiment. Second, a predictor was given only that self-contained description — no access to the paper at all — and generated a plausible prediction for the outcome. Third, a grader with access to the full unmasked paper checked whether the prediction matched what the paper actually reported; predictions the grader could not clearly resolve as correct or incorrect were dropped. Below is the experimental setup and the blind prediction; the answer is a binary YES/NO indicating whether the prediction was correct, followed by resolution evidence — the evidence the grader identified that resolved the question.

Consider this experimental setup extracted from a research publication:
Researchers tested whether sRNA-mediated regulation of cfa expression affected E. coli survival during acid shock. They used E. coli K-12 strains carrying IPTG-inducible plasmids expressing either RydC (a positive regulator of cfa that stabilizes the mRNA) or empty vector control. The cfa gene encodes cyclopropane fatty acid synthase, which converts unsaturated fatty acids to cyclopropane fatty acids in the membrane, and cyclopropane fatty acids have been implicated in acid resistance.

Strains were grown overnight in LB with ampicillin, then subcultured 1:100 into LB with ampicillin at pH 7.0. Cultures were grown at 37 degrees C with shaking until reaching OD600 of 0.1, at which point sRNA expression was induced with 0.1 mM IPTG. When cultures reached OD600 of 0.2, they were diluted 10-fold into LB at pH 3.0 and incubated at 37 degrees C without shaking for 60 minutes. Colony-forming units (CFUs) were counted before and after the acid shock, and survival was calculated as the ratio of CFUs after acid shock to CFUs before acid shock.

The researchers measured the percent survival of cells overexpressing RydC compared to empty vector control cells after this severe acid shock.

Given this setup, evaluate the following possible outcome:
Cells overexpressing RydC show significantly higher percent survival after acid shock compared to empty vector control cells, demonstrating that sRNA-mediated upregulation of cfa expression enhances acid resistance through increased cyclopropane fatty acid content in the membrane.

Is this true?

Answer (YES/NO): YES